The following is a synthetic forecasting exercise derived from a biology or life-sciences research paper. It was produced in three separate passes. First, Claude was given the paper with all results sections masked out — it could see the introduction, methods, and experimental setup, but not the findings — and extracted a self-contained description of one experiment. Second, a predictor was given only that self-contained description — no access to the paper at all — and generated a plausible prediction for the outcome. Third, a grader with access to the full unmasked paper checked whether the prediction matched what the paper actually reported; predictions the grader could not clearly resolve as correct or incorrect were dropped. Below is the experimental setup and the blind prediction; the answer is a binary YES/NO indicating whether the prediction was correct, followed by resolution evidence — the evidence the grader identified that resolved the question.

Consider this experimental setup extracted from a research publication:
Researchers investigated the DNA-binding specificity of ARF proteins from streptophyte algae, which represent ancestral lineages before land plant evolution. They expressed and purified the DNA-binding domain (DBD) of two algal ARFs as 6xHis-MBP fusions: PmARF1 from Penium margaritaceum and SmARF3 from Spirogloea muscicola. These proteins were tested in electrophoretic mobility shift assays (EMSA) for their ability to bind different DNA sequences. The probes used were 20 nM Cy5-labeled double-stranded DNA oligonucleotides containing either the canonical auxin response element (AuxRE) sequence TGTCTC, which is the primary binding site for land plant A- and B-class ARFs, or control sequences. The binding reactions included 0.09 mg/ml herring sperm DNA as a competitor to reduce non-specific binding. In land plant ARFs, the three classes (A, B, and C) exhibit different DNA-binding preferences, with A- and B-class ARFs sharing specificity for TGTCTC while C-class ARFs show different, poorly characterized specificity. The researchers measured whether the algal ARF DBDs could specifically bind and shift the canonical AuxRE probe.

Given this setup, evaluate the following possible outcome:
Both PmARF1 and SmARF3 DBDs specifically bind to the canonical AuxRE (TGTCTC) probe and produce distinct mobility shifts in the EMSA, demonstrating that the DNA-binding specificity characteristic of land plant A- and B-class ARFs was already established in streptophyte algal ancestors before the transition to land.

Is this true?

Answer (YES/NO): YES